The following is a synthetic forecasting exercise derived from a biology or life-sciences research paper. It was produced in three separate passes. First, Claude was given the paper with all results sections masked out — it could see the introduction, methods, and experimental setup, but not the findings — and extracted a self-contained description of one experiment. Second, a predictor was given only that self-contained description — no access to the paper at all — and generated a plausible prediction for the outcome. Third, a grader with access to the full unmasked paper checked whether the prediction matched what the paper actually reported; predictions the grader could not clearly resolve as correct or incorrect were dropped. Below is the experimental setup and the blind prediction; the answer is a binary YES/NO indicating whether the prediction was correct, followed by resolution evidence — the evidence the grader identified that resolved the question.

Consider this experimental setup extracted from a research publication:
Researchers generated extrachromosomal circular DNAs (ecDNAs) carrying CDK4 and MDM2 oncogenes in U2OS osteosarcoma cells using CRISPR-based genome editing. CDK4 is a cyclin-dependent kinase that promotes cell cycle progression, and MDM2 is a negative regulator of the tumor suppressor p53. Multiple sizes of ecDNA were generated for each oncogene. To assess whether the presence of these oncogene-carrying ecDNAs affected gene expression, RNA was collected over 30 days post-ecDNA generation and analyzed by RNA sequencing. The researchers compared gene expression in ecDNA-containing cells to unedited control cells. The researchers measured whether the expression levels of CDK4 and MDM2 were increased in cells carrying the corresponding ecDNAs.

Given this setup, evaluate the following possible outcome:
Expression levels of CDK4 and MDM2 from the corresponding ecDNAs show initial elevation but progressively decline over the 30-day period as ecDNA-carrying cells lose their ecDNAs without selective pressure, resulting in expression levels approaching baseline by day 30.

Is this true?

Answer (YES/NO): NO